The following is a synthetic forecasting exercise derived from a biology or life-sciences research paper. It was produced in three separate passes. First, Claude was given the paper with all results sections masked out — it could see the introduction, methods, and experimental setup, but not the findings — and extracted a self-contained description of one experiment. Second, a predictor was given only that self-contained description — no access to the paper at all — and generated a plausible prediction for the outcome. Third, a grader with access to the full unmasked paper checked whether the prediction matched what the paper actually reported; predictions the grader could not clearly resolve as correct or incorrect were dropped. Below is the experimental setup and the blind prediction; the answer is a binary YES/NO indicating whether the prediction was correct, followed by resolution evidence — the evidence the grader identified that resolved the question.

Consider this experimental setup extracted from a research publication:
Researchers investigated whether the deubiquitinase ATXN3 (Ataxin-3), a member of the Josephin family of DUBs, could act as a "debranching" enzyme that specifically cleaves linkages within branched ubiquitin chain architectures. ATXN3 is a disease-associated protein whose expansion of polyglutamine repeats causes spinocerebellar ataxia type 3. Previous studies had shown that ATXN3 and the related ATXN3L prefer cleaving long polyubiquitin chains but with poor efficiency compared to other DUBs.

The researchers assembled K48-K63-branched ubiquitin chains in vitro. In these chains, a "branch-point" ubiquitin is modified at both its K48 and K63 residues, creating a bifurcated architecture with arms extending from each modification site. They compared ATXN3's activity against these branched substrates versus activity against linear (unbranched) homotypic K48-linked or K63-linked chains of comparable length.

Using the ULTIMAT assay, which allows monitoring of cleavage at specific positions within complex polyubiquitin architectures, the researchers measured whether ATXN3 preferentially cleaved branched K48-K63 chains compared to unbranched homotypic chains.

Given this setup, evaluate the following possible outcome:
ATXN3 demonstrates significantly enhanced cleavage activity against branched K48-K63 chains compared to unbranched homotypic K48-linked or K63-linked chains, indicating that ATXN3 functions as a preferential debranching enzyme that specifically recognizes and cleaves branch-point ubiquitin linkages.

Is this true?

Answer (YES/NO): YES